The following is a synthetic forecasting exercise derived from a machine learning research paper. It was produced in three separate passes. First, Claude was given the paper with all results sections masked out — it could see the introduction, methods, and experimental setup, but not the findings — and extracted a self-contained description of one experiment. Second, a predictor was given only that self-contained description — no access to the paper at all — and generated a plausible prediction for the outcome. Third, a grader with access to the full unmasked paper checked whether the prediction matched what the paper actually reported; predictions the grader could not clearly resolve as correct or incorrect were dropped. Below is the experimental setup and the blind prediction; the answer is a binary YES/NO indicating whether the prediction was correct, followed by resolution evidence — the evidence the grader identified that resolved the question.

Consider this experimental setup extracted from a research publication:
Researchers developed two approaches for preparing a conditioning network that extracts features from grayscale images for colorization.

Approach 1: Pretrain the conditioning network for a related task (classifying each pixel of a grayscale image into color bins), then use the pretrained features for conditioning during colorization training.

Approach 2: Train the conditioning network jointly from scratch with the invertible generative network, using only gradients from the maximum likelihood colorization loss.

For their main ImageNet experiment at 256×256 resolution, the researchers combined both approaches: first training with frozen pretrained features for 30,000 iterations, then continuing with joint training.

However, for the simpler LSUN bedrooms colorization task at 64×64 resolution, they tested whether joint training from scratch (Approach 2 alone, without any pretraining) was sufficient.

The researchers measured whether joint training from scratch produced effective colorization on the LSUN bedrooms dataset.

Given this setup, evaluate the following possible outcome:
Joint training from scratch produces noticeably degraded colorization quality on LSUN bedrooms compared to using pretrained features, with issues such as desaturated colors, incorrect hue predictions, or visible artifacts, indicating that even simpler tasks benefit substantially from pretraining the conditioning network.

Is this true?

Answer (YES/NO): NO